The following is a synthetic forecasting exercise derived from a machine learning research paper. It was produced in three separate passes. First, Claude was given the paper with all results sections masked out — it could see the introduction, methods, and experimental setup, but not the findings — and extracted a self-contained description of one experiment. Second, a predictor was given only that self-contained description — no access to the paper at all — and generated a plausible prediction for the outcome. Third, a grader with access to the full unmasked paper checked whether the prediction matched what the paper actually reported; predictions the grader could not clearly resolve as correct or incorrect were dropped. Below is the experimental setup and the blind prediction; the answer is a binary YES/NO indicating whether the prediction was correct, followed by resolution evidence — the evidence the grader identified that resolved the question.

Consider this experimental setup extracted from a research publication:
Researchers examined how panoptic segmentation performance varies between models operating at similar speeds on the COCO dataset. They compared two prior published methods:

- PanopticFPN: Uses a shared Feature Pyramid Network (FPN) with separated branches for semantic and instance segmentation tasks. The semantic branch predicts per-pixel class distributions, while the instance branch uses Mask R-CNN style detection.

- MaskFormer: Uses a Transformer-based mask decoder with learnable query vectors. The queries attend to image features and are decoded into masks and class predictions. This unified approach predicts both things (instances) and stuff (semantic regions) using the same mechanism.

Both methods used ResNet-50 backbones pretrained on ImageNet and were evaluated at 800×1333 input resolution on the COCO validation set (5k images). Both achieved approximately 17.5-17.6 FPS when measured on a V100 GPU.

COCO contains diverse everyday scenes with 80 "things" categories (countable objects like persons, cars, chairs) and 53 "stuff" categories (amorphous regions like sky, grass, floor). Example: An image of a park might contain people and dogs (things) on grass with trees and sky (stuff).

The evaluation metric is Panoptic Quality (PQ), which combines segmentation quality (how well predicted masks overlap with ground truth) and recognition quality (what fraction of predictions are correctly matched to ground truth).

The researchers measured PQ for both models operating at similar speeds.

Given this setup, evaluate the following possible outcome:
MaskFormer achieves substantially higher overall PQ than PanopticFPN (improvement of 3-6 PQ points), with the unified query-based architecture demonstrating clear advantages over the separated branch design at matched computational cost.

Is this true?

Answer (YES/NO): YES